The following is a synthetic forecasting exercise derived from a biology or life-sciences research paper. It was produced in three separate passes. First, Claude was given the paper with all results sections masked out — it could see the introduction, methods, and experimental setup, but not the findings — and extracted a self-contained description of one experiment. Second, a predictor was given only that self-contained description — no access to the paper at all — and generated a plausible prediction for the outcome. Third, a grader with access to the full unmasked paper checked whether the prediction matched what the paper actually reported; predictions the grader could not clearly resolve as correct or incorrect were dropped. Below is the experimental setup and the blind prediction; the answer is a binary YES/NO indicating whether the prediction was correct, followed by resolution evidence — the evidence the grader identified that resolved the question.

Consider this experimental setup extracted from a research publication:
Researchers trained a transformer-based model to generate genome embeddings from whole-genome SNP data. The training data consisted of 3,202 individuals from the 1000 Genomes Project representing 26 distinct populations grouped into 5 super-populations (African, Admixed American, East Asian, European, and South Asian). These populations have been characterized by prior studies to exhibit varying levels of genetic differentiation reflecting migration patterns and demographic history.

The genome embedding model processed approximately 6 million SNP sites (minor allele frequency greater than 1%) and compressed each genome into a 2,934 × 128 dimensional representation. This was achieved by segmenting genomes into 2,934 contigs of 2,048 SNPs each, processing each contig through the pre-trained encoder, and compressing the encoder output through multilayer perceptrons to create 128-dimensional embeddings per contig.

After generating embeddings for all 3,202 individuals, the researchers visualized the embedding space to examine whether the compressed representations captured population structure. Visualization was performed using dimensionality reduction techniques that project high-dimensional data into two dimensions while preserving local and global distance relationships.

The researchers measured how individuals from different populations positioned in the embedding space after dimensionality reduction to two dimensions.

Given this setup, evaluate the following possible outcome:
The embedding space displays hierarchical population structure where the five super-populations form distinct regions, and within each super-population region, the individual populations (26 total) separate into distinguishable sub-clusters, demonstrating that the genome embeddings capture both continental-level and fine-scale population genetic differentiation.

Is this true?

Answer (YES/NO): YES